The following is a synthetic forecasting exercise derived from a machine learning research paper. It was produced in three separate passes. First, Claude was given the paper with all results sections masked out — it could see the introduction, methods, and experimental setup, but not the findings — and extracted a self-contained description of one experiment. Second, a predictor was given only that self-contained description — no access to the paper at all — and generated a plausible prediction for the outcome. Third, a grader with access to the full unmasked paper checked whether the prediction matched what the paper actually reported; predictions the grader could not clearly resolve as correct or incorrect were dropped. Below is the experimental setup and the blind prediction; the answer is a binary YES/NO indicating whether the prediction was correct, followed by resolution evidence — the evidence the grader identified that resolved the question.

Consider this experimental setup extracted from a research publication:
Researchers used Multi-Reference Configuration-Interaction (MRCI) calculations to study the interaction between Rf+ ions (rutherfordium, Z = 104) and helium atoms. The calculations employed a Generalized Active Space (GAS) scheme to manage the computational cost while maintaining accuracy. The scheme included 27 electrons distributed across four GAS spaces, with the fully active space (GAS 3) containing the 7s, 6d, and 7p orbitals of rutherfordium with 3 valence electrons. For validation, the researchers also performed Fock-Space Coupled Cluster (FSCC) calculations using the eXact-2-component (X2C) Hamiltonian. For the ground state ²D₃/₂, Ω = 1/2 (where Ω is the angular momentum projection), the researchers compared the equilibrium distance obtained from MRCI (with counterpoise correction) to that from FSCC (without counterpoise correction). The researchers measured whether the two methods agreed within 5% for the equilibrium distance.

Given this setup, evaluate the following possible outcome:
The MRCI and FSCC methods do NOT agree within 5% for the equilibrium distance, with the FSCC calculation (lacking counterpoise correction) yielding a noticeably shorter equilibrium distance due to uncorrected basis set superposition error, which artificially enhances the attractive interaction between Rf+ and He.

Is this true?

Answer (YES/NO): NO